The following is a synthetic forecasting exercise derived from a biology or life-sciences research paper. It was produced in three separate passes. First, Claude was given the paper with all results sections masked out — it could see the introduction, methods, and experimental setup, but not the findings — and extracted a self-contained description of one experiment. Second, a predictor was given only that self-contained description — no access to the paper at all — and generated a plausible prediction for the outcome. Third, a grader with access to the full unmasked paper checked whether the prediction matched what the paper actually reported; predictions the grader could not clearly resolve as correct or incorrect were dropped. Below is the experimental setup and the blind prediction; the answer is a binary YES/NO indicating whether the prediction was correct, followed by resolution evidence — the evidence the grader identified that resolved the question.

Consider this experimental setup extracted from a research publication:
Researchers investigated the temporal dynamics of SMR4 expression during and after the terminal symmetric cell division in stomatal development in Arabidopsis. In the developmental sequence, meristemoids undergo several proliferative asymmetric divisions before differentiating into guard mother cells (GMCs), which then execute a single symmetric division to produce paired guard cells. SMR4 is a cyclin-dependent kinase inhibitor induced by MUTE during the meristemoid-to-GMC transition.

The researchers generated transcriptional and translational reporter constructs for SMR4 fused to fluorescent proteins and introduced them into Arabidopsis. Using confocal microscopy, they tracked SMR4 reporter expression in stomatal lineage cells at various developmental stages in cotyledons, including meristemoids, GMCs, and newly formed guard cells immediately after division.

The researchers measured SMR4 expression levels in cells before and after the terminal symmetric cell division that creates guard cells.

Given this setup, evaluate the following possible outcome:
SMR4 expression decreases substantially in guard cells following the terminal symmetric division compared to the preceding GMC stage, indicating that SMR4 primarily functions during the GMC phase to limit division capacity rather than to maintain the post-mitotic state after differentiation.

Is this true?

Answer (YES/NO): YES